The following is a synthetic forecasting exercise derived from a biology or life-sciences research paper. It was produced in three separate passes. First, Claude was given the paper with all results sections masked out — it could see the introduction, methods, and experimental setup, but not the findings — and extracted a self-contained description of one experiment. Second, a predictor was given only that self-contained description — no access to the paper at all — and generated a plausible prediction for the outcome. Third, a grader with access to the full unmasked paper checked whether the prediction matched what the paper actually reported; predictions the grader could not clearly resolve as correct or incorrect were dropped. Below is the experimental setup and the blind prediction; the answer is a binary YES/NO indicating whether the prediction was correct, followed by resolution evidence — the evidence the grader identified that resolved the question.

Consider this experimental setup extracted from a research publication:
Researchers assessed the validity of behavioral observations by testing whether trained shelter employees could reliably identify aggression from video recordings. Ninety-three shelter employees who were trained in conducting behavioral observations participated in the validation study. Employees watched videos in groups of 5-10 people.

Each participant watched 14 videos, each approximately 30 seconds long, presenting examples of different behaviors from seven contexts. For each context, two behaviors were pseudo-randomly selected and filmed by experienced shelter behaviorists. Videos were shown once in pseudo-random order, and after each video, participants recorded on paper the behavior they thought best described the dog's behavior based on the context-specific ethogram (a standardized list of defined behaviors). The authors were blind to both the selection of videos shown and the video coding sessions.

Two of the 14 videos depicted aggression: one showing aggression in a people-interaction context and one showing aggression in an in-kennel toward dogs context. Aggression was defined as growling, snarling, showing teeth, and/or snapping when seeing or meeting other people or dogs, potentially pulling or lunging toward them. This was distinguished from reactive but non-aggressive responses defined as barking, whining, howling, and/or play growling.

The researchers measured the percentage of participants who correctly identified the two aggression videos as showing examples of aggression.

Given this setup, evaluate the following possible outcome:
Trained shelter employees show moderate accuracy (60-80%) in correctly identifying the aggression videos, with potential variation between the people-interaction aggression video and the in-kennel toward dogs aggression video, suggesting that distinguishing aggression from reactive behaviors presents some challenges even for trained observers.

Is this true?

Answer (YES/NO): NO